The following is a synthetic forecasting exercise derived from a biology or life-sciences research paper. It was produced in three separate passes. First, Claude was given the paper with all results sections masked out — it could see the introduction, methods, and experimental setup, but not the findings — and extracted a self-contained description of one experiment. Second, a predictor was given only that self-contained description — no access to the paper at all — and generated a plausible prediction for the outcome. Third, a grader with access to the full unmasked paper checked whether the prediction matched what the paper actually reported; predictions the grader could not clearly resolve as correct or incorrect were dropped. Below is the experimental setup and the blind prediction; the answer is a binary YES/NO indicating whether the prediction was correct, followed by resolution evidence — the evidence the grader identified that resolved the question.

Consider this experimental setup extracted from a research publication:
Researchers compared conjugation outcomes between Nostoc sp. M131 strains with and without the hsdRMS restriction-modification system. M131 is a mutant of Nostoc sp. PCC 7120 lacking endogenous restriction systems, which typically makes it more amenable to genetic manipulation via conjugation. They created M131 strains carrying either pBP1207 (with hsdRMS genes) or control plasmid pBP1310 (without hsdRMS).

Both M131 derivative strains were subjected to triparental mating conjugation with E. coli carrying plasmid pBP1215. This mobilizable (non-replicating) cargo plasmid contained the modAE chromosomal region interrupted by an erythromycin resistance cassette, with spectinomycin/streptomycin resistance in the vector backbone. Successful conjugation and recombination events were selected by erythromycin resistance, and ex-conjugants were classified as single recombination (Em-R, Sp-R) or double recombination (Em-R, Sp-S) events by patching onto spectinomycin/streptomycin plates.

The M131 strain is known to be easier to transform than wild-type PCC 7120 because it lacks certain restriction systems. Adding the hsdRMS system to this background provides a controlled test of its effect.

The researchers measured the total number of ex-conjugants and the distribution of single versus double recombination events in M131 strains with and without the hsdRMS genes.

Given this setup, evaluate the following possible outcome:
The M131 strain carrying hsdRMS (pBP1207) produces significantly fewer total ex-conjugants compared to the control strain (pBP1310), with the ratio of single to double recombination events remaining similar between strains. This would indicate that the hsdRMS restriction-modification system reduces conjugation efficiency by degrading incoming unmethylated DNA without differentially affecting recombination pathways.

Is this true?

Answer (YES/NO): NO